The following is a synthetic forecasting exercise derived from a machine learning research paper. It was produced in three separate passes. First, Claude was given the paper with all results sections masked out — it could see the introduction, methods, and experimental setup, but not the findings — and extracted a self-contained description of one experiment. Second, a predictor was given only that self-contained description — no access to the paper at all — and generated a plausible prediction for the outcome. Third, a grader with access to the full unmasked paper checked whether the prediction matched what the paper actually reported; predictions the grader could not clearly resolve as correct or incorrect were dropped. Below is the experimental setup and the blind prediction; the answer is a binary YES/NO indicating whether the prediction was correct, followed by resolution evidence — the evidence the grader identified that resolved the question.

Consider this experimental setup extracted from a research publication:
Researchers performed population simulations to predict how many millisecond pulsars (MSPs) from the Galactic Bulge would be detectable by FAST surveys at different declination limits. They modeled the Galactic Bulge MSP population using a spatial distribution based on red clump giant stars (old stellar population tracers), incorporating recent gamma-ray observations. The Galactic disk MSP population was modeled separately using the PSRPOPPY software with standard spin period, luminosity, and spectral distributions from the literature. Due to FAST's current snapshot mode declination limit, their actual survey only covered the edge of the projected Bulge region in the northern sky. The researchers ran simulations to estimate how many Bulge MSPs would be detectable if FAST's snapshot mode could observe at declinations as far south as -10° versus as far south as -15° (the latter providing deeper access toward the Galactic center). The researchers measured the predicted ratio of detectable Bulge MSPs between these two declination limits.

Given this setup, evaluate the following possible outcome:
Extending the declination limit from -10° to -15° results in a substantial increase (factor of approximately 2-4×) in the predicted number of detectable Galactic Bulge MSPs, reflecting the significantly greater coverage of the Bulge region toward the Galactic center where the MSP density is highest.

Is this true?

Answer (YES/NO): YES